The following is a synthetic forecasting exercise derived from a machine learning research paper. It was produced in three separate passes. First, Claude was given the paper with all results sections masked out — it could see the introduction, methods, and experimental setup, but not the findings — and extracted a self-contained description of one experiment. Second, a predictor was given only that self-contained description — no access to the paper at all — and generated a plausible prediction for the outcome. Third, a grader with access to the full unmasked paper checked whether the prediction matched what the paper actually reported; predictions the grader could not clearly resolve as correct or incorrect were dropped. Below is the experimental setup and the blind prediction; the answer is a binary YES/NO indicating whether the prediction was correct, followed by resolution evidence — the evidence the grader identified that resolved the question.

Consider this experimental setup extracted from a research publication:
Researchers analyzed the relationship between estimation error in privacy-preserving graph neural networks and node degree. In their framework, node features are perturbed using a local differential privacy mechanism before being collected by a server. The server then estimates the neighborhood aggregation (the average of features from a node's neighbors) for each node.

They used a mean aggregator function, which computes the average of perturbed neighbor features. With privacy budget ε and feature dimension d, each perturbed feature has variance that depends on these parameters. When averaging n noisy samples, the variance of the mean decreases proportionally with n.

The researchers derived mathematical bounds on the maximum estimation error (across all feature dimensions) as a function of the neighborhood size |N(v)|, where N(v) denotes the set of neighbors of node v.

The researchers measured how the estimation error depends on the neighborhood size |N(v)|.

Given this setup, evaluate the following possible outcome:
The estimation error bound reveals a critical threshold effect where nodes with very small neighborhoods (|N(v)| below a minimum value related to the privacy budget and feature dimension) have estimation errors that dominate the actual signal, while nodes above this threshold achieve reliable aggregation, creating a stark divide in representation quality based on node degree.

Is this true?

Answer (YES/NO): NO